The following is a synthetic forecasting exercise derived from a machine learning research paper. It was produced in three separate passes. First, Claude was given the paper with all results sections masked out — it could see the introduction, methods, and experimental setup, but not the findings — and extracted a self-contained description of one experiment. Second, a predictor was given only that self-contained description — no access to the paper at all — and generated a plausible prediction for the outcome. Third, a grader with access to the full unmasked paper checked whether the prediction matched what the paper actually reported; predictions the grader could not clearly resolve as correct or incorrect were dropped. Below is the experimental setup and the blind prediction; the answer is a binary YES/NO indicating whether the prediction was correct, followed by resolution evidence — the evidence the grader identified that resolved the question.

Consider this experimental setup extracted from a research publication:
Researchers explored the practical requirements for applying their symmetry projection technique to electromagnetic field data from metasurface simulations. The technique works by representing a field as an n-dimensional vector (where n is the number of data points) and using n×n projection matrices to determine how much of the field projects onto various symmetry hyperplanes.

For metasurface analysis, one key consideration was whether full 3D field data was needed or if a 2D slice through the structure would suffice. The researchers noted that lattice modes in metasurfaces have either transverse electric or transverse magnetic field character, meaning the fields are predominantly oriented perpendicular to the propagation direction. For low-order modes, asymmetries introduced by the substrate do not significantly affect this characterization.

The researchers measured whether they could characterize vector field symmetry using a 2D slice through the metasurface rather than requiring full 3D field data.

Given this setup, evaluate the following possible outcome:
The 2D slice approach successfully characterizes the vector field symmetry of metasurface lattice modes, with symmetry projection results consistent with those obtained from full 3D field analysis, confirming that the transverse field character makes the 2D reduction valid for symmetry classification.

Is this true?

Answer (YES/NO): NO